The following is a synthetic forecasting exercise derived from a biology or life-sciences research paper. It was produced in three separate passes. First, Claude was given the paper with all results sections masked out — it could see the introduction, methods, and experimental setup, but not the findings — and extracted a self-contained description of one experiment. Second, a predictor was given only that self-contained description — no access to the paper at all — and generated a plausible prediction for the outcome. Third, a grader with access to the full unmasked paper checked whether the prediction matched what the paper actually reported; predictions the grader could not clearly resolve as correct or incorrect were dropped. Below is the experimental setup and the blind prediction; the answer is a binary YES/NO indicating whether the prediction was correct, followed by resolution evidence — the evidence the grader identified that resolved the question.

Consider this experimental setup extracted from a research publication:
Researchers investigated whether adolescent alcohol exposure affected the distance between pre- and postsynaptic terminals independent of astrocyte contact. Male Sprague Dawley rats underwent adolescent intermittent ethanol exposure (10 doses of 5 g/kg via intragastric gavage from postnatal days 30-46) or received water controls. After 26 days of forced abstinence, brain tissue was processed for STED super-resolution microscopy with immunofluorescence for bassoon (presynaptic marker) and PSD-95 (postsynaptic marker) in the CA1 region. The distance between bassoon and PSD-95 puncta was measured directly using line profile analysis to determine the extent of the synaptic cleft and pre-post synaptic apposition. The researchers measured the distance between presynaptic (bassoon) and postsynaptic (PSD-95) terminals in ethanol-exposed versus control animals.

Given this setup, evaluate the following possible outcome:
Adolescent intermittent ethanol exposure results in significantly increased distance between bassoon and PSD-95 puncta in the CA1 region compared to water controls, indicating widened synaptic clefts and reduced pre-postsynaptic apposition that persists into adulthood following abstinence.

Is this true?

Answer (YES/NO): NO